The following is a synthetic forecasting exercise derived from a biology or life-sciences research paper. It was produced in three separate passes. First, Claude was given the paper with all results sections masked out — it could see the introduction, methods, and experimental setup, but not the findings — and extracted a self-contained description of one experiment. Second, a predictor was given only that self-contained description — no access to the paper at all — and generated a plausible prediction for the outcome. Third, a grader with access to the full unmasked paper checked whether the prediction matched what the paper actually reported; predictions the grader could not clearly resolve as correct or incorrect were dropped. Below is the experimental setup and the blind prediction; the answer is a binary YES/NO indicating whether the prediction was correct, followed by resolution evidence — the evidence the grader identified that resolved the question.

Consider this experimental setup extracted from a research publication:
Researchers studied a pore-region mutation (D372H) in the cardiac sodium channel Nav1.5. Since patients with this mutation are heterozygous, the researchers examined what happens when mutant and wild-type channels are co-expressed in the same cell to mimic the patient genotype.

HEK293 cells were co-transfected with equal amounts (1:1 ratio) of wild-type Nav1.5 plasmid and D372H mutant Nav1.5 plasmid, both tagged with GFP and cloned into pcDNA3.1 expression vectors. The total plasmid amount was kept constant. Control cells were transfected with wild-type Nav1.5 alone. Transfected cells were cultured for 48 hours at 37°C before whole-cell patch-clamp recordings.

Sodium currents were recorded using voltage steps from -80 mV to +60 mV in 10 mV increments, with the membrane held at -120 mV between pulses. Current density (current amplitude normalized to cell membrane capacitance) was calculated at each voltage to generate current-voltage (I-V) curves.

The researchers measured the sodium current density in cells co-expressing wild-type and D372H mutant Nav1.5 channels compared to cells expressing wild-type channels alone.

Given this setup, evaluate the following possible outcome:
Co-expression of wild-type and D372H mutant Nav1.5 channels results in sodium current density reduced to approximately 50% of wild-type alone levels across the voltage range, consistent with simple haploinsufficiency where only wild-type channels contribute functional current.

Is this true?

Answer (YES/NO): NO